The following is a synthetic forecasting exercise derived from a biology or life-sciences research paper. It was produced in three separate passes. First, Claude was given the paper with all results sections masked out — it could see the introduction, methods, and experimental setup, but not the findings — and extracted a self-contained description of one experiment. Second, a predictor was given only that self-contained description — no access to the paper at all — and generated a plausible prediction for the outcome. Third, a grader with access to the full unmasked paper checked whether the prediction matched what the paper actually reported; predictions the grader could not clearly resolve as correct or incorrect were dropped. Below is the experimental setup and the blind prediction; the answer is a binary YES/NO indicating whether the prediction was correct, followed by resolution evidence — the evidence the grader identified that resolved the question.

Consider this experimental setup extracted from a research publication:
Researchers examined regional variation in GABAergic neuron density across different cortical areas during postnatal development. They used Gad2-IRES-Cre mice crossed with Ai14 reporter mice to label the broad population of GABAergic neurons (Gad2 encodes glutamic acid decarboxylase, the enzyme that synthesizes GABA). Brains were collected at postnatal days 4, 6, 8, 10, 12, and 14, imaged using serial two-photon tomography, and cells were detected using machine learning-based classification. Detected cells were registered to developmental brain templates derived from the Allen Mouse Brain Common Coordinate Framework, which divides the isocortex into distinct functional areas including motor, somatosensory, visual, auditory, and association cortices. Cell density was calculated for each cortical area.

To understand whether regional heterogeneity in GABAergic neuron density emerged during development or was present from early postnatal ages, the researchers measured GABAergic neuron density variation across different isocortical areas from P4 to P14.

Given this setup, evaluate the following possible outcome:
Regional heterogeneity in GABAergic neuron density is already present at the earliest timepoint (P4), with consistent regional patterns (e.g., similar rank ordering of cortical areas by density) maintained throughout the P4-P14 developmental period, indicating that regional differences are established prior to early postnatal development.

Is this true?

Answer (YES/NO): YES